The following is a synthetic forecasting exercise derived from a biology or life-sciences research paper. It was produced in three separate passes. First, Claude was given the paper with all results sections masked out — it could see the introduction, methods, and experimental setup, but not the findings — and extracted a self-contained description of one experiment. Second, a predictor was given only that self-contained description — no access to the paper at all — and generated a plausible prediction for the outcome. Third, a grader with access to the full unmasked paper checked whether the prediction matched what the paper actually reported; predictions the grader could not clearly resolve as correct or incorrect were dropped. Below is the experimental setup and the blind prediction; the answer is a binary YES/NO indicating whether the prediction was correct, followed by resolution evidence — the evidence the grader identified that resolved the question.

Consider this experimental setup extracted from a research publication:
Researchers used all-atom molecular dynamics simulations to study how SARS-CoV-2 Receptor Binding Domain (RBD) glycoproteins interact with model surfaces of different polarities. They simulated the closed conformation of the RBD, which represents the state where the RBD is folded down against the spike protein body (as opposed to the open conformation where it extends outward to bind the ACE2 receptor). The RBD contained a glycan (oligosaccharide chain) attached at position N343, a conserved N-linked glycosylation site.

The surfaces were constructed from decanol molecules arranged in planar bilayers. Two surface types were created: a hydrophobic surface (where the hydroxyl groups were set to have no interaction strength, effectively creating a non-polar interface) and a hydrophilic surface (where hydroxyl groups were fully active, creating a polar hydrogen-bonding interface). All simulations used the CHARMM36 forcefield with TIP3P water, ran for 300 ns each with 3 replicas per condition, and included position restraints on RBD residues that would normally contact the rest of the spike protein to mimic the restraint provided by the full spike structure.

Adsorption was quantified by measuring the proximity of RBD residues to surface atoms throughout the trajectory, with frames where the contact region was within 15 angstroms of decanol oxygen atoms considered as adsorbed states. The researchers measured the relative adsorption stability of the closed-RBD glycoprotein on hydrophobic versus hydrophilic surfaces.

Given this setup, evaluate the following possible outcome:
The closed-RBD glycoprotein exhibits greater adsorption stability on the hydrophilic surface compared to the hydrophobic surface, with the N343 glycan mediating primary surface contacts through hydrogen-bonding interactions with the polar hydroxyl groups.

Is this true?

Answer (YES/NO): NO